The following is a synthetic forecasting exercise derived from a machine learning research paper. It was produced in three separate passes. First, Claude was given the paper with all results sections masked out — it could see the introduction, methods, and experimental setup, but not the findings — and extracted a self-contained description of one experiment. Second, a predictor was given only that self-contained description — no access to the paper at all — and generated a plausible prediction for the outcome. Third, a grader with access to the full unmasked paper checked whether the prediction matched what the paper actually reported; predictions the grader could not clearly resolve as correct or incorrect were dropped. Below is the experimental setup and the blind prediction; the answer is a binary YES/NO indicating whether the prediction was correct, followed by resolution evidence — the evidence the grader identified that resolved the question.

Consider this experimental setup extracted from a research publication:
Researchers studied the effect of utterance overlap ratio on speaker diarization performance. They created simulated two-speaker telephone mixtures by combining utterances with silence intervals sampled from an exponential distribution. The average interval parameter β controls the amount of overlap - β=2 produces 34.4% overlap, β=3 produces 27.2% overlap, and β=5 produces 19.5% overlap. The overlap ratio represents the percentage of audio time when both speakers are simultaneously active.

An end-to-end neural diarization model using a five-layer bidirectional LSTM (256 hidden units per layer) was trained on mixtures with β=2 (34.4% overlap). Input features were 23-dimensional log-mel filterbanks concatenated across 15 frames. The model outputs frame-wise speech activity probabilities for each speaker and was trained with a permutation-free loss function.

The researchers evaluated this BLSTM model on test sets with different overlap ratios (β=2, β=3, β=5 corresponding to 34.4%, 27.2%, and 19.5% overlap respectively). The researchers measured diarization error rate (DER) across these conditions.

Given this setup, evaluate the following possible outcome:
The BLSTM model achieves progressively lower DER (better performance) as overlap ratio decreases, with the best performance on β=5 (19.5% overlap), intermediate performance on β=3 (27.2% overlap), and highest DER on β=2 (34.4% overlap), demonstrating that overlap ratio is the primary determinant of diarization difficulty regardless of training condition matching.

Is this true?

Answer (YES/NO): NO